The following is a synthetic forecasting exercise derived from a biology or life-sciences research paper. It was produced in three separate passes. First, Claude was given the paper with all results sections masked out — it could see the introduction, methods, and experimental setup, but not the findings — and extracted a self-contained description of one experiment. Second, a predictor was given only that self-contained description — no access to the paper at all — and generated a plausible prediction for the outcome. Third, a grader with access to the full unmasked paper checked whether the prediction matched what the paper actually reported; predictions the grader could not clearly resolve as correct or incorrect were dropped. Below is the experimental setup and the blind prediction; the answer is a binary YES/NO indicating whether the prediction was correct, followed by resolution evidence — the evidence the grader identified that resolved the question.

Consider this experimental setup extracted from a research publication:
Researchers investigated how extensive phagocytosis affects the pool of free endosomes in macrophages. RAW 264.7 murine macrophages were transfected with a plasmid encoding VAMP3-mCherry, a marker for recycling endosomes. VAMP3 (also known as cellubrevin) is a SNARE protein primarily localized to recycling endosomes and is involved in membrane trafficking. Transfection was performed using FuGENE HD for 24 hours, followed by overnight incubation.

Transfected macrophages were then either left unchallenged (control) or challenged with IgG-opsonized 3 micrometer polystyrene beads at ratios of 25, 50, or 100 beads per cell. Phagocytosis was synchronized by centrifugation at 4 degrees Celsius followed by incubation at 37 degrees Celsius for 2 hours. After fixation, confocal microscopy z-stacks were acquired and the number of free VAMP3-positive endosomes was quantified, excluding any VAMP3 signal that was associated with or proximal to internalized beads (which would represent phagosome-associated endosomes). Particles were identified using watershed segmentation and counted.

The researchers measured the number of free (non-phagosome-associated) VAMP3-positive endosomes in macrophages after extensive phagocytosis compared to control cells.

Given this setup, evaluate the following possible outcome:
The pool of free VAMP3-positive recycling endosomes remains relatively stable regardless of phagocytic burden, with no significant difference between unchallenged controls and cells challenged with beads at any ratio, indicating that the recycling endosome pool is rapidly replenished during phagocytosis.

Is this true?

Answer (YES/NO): NO